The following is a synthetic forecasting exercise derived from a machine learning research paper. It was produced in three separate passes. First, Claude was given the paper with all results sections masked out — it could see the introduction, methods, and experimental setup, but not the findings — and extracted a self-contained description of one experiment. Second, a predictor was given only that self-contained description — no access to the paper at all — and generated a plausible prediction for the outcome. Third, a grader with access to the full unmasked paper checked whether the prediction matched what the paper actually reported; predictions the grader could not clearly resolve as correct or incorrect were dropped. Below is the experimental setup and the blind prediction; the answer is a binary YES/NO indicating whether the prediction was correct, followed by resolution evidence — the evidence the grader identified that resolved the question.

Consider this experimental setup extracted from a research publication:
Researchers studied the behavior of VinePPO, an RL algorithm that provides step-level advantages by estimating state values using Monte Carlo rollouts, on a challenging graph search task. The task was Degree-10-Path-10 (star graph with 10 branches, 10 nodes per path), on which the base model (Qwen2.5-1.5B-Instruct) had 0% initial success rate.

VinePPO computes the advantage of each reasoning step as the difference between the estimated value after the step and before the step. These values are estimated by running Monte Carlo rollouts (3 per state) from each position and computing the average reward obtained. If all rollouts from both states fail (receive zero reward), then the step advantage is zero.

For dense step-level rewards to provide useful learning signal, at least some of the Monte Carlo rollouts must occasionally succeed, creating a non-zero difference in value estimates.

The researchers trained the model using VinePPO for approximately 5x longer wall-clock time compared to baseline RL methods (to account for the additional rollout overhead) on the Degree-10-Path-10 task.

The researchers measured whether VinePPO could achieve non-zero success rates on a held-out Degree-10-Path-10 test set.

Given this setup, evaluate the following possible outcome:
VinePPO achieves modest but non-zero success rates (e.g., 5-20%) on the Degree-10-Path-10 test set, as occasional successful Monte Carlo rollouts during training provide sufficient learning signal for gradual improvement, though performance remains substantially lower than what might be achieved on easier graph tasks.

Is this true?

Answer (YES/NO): NO